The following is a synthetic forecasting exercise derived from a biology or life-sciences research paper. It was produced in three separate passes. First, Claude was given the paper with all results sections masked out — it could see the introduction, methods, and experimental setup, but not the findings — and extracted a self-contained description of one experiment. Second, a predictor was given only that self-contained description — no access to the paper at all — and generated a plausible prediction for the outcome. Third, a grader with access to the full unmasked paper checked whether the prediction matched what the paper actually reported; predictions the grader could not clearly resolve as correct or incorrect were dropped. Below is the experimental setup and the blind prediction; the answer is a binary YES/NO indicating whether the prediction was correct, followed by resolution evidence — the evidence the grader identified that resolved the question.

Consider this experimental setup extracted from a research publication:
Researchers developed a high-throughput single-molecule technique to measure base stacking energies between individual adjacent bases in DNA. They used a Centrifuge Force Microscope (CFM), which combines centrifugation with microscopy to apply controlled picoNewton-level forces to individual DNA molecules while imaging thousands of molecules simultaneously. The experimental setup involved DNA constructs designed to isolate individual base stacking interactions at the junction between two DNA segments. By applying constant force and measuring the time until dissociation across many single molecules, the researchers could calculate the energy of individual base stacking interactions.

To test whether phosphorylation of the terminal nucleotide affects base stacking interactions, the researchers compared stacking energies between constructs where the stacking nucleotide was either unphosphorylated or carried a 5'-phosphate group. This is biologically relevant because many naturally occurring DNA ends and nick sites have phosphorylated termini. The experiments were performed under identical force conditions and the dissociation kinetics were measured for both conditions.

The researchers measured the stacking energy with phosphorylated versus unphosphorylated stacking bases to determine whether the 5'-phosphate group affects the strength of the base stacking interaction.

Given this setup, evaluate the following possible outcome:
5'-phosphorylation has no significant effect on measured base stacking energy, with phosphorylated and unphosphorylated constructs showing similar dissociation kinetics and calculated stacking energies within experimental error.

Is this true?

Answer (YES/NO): YES